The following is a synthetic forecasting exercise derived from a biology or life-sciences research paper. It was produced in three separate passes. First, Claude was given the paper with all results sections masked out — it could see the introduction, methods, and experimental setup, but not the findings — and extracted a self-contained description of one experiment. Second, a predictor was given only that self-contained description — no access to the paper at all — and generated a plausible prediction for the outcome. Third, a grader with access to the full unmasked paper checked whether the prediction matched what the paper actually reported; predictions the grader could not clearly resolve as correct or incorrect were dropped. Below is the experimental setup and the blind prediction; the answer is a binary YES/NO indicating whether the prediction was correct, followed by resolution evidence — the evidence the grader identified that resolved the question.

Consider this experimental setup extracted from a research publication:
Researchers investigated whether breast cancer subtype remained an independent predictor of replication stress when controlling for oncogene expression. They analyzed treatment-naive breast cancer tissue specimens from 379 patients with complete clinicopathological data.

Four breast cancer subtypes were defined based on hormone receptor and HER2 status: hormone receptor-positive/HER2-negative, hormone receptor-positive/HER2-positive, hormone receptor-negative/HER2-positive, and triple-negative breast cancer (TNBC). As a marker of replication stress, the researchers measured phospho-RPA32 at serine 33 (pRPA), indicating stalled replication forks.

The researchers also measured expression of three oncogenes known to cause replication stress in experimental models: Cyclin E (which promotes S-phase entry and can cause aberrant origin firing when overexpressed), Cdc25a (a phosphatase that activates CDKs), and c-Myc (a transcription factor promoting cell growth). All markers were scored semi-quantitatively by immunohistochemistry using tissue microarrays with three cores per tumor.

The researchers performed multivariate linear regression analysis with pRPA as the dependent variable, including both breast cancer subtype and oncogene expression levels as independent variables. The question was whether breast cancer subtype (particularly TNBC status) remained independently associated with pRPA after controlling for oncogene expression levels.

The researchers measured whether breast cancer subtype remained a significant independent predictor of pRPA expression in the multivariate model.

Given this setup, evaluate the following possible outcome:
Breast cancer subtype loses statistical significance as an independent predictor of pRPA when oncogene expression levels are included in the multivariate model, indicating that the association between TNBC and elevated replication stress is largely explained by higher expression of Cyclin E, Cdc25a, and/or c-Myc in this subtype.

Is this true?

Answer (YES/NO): NO